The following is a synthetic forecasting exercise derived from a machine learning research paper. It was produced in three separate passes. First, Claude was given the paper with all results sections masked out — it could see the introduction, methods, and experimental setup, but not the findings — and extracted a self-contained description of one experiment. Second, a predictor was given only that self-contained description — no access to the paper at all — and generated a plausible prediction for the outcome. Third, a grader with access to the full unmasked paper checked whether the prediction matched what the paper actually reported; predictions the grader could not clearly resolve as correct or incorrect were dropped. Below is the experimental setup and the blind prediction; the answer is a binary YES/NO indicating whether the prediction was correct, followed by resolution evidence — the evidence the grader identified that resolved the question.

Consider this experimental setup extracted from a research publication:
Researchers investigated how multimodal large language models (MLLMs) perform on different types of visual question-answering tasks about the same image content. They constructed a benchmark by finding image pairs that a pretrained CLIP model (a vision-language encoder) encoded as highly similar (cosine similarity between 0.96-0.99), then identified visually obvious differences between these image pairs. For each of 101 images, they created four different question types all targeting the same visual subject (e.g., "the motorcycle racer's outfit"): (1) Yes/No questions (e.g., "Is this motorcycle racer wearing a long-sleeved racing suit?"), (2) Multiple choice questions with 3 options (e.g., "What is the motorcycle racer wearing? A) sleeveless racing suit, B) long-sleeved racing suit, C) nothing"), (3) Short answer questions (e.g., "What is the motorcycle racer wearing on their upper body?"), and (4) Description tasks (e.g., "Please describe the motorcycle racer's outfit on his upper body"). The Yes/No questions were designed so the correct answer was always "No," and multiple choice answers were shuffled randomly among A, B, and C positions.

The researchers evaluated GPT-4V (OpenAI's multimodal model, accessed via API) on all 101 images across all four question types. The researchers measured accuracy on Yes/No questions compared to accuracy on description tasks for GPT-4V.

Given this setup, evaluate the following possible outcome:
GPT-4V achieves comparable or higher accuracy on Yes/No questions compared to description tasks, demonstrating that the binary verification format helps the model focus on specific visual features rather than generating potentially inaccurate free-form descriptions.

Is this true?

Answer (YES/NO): NO